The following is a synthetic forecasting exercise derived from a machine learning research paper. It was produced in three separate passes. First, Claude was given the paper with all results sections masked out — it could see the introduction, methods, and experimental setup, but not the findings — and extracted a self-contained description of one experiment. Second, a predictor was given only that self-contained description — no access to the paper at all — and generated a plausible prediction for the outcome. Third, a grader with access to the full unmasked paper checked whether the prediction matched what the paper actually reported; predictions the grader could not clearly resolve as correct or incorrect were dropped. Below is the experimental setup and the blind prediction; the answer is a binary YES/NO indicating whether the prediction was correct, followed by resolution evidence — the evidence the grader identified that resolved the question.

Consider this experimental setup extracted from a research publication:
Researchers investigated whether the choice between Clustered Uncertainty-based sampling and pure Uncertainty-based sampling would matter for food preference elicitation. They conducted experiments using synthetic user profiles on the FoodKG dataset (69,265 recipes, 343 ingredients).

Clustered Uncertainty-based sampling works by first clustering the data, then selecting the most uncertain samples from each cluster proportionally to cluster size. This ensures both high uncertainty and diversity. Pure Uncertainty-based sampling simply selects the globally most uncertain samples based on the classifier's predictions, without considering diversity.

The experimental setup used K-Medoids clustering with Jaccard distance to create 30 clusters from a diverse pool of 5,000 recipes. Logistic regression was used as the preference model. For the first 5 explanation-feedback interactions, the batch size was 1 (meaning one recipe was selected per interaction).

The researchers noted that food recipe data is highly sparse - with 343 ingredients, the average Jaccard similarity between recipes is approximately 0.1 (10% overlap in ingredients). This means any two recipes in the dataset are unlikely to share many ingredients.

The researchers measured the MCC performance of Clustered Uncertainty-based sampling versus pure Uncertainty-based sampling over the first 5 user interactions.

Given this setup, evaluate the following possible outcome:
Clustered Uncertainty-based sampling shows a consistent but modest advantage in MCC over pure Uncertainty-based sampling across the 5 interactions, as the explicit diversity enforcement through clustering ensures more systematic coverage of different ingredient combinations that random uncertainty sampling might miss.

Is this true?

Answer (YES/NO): NO